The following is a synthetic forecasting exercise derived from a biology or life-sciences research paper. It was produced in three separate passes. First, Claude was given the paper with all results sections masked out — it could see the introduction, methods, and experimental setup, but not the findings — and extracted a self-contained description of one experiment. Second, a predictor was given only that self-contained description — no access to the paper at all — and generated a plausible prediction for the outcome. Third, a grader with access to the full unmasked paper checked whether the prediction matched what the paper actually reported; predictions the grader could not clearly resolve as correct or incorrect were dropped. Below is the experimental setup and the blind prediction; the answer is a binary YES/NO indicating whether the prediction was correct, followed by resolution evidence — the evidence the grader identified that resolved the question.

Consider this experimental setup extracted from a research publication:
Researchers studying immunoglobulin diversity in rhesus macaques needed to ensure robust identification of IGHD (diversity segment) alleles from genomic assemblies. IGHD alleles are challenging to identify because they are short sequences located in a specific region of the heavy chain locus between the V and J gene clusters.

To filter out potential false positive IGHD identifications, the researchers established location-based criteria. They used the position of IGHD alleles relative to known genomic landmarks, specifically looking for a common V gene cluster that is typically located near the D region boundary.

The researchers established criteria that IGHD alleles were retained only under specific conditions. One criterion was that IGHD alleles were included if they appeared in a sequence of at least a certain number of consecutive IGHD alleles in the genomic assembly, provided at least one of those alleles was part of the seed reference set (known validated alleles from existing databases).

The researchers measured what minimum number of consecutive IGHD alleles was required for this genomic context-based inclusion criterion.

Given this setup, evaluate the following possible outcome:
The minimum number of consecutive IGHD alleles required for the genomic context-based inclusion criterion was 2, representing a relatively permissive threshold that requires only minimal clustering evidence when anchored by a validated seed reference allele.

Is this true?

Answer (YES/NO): NO